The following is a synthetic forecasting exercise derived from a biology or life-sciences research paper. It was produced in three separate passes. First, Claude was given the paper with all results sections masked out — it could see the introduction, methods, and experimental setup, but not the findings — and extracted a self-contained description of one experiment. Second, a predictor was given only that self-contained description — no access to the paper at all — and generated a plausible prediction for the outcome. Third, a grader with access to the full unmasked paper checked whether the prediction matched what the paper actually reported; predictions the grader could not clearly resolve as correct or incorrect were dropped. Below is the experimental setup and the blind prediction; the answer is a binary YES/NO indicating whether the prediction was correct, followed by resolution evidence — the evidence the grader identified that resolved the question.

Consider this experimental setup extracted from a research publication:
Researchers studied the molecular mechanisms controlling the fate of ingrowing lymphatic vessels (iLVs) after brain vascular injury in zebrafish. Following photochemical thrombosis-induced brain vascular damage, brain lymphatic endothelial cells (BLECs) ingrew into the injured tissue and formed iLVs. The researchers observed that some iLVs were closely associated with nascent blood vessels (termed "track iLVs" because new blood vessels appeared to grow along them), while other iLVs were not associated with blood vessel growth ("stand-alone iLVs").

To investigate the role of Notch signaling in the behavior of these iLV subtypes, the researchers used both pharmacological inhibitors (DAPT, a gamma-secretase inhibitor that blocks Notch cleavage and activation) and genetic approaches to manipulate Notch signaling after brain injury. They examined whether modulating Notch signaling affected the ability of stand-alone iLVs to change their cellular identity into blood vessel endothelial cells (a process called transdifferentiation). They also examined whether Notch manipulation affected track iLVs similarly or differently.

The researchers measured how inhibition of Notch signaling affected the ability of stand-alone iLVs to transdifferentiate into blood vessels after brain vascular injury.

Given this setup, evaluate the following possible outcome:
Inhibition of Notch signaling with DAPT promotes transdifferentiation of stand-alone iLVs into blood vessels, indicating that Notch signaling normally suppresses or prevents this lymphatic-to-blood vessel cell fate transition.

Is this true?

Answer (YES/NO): NO